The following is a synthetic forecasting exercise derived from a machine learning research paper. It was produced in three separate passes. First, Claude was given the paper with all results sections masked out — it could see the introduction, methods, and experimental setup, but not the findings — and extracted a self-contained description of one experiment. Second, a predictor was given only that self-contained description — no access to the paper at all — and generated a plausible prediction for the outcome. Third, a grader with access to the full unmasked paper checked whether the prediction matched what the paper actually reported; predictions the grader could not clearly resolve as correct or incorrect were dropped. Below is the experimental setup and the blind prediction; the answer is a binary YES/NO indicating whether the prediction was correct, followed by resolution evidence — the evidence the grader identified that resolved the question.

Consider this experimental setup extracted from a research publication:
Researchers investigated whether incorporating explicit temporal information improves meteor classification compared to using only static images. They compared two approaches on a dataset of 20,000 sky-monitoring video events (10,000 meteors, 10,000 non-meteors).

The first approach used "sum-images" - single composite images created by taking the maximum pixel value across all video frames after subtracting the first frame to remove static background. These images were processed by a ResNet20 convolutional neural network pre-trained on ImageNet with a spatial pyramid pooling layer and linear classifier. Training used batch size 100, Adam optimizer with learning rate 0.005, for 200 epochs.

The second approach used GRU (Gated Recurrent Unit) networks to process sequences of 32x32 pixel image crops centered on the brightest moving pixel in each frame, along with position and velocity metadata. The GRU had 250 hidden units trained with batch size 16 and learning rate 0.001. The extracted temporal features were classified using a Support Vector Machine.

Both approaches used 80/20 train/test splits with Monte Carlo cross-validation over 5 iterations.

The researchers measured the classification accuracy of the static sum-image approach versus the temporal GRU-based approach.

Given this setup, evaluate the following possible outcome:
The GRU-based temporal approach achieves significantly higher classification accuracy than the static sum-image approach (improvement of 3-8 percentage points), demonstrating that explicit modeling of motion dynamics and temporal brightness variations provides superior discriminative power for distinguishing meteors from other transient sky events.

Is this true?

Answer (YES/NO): NO